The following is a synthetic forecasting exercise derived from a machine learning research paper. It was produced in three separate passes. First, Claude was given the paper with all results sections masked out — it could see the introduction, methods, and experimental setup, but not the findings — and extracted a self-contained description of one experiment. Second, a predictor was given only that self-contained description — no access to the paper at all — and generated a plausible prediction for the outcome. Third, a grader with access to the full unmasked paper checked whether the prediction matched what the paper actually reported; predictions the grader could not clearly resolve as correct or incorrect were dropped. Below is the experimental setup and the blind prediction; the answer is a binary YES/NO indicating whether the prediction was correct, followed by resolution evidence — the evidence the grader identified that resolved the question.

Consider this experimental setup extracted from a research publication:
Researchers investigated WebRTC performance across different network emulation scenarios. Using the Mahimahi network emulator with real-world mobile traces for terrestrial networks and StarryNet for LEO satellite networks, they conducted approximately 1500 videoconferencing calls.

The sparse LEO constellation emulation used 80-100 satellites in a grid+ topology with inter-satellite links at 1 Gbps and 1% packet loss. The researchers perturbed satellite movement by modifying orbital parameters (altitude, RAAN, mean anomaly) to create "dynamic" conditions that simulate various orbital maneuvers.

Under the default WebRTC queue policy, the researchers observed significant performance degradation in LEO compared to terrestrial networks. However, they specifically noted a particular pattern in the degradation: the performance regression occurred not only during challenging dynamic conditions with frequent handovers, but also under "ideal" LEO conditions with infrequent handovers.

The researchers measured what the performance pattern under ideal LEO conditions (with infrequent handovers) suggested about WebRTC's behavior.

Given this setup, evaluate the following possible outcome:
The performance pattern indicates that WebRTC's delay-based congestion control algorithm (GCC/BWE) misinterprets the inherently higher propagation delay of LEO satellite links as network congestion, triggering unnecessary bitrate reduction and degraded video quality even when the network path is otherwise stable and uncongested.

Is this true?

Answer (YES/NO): NO